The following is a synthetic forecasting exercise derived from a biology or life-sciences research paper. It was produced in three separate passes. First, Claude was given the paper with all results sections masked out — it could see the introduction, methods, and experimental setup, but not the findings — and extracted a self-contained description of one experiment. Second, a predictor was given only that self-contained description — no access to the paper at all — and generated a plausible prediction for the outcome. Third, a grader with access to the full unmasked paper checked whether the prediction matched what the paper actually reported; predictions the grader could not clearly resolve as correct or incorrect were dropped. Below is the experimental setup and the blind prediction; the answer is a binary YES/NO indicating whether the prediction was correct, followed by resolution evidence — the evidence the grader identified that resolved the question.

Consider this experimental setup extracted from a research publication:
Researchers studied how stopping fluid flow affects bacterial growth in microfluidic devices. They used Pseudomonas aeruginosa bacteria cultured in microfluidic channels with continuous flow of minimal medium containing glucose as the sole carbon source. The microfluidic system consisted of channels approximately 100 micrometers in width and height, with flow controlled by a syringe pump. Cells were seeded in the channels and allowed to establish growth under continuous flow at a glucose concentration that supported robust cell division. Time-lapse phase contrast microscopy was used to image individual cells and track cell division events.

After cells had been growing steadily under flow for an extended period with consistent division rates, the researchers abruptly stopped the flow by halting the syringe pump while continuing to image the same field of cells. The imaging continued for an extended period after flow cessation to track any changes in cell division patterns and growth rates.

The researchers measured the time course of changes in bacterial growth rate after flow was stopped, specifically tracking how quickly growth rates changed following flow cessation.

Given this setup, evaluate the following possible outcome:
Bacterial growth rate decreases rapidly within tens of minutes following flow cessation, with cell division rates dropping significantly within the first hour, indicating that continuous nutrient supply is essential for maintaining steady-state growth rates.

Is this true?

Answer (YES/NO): YES